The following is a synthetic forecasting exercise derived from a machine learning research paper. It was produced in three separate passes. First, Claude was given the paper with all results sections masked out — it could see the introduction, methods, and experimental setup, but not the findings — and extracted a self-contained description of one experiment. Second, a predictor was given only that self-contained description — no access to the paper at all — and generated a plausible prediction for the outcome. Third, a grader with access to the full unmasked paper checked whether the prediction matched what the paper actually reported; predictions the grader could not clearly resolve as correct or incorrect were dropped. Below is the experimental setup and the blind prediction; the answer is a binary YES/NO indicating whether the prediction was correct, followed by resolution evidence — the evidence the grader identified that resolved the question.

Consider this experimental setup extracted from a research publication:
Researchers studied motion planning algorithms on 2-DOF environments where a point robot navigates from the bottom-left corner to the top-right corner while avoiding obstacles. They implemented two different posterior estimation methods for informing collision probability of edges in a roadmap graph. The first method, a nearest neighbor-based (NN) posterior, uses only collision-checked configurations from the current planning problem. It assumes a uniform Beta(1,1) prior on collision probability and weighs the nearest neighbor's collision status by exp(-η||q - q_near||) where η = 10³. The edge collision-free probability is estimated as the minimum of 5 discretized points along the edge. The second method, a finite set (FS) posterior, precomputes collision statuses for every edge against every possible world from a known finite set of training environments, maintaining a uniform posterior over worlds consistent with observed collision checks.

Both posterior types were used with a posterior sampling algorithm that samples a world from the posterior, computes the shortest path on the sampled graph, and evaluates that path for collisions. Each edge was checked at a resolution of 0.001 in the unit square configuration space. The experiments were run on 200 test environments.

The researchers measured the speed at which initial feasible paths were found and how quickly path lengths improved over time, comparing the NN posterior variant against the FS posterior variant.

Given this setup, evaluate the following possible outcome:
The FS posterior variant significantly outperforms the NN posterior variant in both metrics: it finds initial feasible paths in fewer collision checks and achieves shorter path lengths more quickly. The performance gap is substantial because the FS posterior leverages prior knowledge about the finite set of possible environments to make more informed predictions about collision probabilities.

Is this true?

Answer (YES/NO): YES